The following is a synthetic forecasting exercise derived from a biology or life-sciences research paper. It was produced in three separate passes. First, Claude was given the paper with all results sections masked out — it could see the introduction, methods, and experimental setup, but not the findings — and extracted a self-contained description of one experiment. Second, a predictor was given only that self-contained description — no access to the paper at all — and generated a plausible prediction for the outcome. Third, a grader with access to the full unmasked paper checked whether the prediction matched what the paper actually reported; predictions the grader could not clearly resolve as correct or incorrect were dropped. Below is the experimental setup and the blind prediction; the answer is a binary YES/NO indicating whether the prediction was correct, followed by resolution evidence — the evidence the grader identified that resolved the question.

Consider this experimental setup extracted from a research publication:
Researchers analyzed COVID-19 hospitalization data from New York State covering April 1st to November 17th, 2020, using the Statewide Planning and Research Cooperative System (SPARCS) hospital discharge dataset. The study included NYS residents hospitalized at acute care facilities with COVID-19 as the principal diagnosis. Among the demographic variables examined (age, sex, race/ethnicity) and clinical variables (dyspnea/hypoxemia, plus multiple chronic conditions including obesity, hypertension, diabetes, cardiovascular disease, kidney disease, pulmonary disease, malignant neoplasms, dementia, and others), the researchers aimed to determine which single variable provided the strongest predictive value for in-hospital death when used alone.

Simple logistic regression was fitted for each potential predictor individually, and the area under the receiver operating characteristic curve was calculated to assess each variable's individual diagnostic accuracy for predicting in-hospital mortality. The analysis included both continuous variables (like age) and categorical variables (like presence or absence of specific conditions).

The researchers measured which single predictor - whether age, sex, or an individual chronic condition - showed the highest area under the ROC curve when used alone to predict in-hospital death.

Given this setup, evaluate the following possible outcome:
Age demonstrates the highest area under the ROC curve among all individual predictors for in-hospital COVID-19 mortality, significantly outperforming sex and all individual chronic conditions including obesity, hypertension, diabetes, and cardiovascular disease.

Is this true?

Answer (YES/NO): YES